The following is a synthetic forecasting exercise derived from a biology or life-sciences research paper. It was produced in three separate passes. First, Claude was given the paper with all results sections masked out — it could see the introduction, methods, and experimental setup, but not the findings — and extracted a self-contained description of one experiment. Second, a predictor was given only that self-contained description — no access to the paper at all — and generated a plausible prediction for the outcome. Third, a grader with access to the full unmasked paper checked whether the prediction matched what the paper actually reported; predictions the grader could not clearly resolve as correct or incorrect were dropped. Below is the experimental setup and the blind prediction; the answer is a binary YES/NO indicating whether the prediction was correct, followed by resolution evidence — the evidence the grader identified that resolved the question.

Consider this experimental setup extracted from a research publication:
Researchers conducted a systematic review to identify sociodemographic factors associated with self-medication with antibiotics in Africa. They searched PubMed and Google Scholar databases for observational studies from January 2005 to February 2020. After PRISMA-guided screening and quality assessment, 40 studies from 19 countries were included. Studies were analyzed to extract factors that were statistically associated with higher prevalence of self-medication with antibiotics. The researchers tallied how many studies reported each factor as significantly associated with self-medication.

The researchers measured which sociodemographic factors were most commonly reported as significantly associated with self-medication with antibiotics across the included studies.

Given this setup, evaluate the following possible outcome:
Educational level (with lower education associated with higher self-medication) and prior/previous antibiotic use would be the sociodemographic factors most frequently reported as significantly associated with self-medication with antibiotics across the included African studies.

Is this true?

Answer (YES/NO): NO